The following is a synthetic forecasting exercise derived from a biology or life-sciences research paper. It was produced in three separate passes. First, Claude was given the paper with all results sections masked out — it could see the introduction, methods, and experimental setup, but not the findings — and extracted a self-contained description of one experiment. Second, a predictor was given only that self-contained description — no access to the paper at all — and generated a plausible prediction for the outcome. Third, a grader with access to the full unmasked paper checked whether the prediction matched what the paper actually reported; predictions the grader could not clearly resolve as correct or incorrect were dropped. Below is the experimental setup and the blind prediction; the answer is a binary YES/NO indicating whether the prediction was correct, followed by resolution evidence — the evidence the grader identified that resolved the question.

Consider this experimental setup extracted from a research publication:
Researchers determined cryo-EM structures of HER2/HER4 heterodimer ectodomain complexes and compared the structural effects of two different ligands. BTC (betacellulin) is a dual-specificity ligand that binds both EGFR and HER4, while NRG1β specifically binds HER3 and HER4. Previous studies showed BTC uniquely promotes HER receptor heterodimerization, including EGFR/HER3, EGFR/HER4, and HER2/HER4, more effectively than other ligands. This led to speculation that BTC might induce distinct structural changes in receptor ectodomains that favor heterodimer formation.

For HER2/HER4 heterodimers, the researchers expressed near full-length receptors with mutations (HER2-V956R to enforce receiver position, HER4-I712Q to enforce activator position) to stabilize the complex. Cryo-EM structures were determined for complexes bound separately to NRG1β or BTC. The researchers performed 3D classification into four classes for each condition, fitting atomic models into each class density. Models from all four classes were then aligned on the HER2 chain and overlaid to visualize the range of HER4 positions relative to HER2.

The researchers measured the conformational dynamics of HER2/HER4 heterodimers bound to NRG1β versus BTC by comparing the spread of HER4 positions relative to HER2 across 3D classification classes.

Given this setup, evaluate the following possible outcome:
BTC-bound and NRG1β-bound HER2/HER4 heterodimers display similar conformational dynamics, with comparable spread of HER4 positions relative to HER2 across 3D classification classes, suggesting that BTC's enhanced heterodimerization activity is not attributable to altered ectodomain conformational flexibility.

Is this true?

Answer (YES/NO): YES